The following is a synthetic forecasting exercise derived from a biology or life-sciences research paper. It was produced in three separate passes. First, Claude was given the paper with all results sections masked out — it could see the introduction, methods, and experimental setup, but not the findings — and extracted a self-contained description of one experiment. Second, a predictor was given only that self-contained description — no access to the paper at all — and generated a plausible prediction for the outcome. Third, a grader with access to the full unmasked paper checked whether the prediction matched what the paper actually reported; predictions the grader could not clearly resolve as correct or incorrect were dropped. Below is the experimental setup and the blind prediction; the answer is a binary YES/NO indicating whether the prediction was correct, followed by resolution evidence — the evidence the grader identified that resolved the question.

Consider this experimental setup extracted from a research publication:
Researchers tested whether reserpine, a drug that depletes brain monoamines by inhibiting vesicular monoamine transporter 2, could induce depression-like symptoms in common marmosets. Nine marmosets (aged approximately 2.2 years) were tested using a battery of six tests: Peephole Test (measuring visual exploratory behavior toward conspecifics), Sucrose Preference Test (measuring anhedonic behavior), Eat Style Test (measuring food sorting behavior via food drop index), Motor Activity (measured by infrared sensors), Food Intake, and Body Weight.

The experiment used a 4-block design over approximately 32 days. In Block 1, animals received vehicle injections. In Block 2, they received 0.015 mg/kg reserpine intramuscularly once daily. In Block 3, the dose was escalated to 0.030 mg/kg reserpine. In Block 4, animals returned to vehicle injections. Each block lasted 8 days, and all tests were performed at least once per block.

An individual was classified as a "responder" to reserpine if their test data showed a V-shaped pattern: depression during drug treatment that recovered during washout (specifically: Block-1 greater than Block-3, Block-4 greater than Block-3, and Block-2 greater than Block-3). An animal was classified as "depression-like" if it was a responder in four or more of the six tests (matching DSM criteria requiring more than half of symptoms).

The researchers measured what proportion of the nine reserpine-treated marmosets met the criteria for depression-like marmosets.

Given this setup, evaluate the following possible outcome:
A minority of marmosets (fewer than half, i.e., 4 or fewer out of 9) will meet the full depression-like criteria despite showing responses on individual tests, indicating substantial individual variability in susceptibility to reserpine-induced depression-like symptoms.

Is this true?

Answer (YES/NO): YES